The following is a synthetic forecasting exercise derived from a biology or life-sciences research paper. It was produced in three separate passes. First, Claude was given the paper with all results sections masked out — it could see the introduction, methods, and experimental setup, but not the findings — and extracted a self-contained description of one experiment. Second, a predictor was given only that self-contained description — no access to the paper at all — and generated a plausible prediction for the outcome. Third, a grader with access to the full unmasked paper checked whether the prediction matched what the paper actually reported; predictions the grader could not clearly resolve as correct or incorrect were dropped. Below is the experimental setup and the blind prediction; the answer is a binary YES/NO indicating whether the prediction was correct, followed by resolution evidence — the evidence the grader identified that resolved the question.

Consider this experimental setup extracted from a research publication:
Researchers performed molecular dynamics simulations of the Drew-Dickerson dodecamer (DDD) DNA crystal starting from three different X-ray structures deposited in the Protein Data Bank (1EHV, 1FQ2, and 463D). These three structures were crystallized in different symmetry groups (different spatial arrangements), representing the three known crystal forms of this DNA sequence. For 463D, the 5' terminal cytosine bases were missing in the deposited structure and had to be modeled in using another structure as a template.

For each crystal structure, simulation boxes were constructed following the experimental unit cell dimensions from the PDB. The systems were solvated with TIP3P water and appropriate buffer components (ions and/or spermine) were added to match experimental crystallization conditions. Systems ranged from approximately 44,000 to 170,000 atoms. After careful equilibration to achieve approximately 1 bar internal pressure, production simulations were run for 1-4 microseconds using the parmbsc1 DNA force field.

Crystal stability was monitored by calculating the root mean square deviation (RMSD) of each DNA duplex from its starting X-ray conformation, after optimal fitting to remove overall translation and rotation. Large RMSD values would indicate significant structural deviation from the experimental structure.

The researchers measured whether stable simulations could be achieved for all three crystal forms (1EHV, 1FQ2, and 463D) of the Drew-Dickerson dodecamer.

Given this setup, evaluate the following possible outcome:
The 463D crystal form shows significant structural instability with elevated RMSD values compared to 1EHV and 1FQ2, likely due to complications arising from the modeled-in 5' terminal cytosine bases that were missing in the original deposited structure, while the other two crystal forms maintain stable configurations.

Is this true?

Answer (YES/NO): NO